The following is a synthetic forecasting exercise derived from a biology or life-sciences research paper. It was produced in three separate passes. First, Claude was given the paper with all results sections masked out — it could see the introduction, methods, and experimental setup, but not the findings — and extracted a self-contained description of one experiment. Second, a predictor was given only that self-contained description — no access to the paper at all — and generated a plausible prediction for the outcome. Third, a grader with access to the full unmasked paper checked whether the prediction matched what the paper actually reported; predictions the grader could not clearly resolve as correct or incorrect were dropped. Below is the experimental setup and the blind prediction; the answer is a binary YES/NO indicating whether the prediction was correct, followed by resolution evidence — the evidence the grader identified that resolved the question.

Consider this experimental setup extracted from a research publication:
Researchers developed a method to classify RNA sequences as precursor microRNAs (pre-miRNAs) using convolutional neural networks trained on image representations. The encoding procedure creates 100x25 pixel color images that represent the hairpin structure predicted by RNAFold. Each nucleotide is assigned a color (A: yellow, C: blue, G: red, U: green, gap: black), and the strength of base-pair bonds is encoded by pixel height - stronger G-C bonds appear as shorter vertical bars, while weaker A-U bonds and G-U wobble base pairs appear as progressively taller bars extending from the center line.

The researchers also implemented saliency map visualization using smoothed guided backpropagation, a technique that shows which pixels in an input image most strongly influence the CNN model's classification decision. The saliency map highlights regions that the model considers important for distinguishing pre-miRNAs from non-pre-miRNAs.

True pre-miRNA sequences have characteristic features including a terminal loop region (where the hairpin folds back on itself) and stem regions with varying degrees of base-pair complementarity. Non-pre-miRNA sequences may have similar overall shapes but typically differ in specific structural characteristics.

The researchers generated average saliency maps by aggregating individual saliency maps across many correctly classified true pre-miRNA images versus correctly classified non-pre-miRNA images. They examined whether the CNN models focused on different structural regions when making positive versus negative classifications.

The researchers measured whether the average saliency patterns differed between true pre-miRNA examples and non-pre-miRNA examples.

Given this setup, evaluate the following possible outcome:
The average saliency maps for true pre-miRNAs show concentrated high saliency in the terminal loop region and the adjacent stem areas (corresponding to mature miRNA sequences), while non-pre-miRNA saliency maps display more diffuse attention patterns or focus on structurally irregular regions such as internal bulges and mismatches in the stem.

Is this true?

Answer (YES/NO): NO